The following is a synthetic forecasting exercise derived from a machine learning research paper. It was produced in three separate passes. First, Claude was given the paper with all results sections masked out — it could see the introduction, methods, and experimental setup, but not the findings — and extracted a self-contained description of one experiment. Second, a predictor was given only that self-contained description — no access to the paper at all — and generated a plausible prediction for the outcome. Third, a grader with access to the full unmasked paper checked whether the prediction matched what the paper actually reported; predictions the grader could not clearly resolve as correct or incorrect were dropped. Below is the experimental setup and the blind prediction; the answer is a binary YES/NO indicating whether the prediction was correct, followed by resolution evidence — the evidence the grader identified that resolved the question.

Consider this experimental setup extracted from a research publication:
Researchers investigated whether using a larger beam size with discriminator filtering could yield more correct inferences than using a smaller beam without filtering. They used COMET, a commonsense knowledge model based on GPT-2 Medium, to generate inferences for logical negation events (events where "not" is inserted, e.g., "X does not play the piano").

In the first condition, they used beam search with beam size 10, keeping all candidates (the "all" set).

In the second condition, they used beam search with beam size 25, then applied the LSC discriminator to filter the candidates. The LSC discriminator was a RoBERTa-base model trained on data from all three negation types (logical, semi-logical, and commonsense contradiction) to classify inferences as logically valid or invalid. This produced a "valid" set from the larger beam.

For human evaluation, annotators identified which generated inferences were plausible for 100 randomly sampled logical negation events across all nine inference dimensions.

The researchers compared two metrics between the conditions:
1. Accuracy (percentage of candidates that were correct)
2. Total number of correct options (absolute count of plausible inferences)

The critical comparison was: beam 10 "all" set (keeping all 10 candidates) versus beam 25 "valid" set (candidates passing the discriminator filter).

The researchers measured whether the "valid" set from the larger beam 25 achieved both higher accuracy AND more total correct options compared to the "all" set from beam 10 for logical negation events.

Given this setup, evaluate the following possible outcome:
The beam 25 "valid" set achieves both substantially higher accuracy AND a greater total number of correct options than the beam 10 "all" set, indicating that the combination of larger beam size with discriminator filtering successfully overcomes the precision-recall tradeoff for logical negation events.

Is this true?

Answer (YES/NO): YES